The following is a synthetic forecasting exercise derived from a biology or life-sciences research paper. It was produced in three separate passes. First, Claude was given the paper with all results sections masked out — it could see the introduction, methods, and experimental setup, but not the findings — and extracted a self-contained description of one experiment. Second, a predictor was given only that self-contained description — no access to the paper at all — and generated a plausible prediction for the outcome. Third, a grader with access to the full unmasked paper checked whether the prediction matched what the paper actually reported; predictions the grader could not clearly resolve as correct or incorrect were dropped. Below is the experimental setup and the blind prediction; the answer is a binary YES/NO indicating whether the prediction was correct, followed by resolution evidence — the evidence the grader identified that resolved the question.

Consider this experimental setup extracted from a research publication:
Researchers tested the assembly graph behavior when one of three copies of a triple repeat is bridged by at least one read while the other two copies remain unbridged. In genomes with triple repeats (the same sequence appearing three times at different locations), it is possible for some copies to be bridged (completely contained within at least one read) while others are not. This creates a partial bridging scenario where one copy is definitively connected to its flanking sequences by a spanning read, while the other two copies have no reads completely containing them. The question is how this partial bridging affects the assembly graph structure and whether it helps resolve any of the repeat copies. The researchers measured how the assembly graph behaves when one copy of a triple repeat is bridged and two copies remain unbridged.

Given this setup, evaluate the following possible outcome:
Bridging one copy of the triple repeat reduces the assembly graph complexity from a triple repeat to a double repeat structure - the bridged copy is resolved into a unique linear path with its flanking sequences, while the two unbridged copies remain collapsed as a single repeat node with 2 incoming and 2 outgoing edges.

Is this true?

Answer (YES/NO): YES